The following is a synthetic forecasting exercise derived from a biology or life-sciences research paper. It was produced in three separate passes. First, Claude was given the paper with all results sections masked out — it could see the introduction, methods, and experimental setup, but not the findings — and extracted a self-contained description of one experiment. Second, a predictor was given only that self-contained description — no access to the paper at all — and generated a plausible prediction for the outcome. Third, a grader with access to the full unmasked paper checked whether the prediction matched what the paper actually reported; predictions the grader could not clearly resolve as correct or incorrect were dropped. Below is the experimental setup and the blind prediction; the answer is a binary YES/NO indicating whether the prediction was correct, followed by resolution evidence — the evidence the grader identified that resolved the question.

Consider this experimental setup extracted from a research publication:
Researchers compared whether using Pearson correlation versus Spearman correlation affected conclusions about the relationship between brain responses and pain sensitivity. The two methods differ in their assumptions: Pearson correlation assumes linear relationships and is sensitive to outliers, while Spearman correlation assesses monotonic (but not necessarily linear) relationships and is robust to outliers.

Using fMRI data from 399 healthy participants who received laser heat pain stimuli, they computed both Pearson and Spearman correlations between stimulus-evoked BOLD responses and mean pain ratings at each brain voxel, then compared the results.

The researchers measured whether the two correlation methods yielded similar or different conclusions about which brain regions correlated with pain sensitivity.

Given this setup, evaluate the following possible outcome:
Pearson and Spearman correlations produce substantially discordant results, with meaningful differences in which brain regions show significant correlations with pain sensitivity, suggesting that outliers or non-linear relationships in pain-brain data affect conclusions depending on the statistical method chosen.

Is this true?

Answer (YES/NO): NO